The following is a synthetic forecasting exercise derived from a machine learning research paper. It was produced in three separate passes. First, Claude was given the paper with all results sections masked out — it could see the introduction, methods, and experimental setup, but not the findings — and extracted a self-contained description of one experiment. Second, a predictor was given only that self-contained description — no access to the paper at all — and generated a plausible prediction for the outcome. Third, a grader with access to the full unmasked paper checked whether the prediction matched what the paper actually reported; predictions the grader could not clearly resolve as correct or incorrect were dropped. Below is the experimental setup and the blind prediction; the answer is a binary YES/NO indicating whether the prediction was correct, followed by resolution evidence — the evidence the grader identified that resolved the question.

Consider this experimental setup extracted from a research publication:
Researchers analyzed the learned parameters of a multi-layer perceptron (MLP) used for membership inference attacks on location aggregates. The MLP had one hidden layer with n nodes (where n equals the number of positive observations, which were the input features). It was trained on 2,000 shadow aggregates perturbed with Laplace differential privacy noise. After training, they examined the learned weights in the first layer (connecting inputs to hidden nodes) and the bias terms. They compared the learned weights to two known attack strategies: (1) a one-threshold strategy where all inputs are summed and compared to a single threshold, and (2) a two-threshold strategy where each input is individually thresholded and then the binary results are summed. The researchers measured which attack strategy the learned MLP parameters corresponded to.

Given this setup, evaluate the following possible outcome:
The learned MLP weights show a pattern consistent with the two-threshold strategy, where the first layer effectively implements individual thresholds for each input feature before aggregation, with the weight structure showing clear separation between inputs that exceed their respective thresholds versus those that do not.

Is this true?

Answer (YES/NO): NO